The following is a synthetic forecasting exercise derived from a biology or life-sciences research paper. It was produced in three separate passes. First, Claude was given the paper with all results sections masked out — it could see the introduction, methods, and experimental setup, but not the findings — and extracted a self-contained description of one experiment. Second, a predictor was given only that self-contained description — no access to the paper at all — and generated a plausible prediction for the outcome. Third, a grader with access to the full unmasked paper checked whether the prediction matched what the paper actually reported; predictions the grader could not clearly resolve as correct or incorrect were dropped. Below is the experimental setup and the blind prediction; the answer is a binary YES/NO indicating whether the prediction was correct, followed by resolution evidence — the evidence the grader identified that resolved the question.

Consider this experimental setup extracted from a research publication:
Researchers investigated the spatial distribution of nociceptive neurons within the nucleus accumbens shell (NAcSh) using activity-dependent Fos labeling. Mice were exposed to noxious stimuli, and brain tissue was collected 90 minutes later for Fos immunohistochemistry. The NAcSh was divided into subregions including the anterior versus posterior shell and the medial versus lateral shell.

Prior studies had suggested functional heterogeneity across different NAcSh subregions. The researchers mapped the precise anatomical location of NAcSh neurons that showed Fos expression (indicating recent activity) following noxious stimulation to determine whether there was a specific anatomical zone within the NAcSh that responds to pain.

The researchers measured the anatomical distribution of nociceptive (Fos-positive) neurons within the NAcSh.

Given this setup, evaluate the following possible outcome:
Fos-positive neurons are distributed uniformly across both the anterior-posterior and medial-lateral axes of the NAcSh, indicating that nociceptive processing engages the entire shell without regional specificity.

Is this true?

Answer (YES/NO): NO